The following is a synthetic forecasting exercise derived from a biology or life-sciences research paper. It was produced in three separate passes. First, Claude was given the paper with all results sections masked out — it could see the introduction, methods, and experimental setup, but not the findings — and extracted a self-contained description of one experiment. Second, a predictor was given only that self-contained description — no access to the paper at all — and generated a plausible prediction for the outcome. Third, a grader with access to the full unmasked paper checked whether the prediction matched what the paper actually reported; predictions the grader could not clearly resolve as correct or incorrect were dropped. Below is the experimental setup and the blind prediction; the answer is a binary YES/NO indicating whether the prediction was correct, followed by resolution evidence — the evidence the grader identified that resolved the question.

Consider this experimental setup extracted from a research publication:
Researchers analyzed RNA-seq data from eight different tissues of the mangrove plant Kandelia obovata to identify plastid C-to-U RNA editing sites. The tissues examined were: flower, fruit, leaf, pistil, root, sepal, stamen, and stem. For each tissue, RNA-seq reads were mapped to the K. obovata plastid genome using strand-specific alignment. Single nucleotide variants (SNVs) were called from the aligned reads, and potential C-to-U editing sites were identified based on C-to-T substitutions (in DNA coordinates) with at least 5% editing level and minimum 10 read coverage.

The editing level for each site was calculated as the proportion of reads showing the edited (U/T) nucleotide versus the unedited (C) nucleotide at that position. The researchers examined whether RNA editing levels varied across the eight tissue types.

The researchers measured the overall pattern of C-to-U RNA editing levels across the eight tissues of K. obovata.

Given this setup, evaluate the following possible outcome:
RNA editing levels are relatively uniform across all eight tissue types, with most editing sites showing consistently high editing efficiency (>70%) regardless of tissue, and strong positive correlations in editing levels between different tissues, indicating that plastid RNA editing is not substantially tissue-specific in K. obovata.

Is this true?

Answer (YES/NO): NO